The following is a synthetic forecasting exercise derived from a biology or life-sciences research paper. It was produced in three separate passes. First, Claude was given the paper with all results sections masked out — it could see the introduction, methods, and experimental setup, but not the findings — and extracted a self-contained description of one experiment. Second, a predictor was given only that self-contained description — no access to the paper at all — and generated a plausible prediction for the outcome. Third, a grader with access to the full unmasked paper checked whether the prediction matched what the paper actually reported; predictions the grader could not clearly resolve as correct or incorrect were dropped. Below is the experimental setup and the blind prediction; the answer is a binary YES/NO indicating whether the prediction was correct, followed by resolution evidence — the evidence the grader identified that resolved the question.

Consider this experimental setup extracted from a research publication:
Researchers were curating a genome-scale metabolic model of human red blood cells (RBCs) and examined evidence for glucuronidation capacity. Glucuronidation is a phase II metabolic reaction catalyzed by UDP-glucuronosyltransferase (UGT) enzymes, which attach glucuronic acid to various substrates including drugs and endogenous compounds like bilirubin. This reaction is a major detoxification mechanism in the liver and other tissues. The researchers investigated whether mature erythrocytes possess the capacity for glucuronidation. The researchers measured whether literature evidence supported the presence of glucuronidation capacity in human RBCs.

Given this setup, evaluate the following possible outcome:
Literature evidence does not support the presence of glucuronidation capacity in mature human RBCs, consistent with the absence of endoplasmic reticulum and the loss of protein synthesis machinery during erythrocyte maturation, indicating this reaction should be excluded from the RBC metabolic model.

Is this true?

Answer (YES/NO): YES